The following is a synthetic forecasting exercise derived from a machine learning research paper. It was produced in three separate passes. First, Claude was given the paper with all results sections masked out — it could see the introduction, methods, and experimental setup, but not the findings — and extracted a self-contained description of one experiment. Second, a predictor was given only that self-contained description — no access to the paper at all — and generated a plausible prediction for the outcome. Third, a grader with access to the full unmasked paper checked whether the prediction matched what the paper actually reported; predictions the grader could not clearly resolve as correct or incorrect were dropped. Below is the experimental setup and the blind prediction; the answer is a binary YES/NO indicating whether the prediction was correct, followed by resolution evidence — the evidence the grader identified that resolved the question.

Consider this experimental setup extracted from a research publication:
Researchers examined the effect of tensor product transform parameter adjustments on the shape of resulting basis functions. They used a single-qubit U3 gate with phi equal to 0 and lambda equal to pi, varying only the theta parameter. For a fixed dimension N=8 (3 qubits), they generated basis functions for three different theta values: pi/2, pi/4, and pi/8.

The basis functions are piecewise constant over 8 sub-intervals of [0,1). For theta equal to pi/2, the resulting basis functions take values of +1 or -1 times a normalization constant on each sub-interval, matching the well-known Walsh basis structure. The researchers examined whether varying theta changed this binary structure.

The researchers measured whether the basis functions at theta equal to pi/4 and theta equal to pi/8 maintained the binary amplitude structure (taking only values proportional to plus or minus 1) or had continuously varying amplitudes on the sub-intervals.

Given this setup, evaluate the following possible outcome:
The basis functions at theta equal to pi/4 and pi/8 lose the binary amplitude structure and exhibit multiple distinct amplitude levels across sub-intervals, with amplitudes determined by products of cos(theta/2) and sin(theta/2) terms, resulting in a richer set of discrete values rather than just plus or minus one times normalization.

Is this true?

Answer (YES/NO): YES